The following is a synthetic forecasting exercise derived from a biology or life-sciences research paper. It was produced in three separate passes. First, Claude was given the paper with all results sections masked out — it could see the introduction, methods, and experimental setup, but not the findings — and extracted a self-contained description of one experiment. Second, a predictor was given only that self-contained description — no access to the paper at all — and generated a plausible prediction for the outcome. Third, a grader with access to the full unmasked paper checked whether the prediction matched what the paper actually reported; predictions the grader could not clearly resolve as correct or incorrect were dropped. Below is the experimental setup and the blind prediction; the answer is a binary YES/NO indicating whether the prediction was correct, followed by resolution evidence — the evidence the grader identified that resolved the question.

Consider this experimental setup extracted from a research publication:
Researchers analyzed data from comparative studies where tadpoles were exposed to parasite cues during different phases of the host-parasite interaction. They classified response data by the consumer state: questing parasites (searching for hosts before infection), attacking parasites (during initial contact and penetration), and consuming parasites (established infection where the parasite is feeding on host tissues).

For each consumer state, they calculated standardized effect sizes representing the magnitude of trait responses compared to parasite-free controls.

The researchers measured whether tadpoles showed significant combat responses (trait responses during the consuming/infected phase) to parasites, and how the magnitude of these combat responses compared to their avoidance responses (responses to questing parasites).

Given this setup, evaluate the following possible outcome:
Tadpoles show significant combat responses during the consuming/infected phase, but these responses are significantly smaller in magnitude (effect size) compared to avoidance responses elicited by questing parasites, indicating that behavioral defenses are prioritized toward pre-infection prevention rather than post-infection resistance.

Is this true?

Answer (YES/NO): NO